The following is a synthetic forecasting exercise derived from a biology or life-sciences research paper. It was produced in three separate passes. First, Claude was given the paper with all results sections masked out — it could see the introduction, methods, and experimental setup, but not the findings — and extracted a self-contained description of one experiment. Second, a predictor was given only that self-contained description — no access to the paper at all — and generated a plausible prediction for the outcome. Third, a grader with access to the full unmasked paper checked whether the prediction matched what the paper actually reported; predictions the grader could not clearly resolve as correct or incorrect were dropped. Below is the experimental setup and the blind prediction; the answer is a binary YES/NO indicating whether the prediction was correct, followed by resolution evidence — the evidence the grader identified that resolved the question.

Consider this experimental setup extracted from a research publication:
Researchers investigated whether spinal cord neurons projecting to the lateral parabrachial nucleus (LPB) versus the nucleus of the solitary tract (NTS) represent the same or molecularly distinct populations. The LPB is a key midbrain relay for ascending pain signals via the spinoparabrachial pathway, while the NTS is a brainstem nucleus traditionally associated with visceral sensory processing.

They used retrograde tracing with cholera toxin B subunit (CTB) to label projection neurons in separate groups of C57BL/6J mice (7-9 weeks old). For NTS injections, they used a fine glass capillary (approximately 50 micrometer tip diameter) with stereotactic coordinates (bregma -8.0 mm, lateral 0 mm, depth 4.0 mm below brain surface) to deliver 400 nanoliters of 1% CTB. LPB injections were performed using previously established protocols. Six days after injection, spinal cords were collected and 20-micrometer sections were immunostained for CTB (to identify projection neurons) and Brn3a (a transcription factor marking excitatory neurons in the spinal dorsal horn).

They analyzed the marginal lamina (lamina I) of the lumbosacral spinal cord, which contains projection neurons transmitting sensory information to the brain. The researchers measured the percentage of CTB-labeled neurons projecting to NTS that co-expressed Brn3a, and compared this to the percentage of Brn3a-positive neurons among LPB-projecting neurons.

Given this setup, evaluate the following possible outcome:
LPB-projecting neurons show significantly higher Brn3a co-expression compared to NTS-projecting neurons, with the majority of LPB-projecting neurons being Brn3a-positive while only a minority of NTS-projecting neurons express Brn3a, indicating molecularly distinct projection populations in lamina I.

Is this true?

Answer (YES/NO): NO